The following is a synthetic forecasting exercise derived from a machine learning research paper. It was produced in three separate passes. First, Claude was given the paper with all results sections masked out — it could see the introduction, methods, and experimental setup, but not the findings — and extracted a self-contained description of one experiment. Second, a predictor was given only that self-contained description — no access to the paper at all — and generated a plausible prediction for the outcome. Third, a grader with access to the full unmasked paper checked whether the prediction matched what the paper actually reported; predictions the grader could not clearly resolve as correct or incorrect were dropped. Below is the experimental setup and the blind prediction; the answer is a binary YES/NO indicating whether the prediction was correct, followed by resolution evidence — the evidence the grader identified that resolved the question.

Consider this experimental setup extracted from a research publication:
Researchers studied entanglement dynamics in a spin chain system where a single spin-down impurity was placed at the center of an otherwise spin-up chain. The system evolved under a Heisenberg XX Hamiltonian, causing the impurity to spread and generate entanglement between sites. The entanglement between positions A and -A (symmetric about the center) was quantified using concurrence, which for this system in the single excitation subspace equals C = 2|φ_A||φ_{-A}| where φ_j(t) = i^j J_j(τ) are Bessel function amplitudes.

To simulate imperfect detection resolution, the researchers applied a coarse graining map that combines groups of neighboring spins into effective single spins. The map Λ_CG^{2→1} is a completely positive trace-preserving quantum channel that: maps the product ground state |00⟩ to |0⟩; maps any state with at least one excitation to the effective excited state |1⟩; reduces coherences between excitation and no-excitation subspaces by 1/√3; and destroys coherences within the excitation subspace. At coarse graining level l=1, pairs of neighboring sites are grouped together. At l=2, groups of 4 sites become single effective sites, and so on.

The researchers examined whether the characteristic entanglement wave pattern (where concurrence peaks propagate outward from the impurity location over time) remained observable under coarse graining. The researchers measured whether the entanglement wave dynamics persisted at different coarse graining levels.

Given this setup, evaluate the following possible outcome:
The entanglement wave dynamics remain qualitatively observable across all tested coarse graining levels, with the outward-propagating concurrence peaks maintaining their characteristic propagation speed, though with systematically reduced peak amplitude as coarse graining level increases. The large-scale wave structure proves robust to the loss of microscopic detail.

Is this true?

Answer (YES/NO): NO